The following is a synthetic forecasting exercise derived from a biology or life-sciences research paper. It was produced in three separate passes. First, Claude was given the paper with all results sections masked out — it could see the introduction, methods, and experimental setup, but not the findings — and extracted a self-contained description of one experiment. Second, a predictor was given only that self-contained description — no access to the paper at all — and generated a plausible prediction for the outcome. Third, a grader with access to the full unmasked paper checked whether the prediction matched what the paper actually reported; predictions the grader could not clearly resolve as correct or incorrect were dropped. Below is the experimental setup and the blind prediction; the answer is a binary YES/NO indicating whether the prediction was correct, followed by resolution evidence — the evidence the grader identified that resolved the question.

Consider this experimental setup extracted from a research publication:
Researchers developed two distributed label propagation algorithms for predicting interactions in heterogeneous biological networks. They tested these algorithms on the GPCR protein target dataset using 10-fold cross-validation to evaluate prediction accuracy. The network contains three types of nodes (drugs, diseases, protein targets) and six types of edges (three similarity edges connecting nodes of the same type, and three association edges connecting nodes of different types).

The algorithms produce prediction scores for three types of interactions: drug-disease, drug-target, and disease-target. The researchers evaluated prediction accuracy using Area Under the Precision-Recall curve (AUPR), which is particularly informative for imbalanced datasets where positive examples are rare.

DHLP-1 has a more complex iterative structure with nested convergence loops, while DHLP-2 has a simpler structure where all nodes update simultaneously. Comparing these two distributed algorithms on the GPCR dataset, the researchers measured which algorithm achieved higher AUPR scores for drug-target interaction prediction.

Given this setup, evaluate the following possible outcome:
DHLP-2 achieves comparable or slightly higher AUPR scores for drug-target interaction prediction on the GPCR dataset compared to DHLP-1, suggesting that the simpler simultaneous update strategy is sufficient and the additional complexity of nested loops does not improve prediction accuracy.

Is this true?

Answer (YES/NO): YES